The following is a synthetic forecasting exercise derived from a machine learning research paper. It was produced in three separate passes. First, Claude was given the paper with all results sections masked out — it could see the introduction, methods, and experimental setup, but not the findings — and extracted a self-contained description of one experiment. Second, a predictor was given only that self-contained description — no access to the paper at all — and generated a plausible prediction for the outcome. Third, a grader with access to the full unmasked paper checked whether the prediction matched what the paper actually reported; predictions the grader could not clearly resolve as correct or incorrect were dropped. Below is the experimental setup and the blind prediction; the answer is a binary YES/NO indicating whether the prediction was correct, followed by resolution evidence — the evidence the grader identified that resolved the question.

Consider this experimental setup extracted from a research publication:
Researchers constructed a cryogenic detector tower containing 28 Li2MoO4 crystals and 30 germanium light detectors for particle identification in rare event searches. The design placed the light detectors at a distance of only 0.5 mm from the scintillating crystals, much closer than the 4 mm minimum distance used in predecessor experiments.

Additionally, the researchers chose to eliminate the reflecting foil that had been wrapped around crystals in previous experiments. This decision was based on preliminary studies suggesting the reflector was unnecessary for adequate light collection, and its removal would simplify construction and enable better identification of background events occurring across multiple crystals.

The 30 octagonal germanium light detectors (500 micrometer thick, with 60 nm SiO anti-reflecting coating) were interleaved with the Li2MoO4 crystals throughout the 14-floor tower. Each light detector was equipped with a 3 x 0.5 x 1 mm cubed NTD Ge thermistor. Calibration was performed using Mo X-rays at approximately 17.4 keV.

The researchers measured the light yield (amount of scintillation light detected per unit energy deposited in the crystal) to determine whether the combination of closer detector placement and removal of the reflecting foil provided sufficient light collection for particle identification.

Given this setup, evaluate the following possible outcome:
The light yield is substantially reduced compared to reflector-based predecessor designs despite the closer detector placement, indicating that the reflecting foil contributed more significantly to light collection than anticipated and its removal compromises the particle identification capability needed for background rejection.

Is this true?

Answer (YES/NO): NO